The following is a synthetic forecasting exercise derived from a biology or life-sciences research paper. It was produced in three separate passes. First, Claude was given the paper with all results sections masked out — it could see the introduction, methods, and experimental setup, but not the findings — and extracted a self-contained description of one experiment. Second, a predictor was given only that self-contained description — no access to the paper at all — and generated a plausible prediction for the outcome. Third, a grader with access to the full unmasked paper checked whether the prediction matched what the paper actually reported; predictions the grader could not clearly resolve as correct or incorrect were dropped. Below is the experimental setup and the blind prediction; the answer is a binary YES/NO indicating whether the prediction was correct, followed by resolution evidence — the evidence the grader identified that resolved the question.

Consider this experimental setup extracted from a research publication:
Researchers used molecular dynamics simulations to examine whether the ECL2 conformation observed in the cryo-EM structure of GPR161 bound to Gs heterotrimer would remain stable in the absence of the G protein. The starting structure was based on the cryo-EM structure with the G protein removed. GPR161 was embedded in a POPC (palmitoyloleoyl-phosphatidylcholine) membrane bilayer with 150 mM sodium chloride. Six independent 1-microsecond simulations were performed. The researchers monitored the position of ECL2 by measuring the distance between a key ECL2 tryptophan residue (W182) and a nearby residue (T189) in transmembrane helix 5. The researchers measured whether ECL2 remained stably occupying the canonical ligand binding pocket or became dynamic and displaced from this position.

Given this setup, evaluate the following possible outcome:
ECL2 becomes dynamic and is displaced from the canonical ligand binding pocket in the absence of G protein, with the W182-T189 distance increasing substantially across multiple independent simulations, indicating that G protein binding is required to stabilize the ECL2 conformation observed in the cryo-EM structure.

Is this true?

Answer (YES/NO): NO